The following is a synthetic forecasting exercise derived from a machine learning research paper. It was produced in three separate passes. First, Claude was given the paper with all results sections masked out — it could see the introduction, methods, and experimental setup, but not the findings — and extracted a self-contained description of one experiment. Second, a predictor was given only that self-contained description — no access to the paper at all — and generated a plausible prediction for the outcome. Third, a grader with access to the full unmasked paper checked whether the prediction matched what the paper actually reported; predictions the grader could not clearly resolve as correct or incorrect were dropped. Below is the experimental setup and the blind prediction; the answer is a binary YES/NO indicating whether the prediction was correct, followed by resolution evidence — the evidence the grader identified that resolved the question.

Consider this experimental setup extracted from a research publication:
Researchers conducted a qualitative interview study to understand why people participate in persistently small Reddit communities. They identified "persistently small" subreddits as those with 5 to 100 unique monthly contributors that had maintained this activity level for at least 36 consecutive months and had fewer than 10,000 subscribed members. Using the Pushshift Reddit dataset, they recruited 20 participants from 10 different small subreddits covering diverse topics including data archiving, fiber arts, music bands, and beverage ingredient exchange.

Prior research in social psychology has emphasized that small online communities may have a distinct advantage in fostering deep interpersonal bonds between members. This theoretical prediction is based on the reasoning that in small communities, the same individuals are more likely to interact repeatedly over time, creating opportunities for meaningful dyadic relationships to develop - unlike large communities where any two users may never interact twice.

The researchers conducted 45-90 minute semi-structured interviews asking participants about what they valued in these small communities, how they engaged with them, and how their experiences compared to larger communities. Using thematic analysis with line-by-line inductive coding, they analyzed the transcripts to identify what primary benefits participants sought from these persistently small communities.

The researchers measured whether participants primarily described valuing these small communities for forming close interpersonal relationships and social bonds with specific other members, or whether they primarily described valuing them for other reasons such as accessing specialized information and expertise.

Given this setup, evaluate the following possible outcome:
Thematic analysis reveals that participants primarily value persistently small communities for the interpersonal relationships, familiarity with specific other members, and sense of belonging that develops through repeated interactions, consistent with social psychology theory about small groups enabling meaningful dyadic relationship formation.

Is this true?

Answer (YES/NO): NO